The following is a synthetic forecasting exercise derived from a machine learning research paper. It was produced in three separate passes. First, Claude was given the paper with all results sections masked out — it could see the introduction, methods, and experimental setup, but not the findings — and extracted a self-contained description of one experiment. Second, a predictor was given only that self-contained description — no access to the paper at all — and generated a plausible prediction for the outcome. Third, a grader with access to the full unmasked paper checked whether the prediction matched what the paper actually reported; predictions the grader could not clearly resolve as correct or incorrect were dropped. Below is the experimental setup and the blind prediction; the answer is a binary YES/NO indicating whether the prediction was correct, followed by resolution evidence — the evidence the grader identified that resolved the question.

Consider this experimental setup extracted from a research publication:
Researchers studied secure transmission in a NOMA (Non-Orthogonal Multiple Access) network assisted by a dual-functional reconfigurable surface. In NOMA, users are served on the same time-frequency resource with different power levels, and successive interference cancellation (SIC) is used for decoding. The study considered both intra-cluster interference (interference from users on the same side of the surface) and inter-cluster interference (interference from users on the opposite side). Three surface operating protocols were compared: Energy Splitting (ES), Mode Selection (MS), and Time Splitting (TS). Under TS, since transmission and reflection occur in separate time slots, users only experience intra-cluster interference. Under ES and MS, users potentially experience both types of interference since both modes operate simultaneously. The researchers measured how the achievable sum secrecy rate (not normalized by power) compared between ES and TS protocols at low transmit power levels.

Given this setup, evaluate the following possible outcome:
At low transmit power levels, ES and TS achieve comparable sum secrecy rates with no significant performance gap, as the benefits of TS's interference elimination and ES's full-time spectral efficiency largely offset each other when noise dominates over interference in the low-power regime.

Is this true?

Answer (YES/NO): NO